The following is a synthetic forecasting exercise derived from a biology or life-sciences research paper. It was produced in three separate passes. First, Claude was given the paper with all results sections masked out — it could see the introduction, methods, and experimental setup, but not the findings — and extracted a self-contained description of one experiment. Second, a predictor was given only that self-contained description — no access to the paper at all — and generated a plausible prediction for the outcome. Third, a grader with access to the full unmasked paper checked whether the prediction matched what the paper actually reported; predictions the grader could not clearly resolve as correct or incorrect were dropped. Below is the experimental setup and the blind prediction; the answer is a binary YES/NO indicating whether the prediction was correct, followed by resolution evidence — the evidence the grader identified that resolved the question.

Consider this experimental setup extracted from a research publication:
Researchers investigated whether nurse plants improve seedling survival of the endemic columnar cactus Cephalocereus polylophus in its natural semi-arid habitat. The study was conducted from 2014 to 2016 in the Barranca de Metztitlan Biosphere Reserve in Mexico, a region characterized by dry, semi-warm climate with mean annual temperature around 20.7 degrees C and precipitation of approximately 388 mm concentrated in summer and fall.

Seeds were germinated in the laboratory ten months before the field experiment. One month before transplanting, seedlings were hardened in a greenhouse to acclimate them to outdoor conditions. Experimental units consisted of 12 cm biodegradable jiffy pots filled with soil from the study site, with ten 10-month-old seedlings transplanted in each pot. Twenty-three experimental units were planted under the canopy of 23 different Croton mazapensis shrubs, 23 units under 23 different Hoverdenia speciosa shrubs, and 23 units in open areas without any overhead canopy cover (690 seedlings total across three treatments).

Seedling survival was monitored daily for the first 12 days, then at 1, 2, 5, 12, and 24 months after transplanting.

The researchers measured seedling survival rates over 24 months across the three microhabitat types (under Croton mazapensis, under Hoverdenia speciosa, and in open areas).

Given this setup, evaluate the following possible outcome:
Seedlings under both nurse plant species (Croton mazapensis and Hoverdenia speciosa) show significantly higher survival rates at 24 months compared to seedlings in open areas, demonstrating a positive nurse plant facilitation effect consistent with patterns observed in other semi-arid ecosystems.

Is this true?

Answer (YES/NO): YES